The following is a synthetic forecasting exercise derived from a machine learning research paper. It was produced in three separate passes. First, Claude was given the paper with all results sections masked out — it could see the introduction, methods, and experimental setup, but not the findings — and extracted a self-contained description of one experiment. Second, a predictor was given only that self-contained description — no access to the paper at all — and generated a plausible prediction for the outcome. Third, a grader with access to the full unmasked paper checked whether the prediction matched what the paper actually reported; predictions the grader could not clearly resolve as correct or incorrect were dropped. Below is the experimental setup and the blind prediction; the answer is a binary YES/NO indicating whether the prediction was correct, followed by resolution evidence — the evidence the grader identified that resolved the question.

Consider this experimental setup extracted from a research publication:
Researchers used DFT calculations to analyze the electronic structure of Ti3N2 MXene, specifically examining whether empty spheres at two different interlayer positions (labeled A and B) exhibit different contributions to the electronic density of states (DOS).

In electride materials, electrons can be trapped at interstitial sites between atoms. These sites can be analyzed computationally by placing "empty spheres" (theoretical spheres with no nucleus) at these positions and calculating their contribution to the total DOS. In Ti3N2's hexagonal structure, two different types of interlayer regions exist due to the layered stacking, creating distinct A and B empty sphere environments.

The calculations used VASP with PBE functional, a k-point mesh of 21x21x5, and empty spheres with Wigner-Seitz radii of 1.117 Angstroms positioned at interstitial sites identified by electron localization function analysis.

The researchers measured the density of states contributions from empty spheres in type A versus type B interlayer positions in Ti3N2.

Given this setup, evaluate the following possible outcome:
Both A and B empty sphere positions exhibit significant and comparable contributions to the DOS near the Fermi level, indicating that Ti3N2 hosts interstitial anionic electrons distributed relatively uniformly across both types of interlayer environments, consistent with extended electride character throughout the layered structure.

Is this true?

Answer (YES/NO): NO